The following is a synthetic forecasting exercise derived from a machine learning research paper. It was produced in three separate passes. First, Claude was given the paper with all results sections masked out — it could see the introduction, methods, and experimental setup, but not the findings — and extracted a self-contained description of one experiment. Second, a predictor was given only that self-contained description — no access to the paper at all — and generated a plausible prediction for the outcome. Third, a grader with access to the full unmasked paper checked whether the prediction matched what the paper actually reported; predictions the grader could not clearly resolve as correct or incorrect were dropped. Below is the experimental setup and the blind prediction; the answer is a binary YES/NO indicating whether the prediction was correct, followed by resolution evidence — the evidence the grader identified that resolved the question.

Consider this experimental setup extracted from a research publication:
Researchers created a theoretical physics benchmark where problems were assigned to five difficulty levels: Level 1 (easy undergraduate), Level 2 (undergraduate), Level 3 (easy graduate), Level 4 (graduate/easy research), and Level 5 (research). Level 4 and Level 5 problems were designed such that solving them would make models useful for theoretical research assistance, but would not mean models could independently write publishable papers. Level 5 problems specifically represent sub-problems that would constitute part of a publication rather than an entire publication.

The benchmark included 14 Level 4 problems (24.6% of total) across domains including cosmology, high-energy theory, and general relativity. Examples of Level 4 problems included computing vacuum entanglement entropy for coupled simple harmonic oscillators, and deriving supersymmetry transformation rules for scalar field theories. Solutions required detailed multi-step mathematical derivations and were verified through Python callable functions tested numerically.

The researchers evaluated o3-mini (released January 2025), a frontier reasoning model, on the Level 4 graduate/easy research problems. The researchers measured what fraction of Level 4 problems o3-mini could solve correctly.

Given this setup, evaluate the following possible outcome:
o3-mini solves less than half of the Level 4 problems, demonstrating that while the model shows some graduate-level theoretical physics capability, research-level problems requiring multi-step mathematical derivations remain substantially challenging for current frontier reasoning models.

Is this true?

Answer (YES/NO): NO